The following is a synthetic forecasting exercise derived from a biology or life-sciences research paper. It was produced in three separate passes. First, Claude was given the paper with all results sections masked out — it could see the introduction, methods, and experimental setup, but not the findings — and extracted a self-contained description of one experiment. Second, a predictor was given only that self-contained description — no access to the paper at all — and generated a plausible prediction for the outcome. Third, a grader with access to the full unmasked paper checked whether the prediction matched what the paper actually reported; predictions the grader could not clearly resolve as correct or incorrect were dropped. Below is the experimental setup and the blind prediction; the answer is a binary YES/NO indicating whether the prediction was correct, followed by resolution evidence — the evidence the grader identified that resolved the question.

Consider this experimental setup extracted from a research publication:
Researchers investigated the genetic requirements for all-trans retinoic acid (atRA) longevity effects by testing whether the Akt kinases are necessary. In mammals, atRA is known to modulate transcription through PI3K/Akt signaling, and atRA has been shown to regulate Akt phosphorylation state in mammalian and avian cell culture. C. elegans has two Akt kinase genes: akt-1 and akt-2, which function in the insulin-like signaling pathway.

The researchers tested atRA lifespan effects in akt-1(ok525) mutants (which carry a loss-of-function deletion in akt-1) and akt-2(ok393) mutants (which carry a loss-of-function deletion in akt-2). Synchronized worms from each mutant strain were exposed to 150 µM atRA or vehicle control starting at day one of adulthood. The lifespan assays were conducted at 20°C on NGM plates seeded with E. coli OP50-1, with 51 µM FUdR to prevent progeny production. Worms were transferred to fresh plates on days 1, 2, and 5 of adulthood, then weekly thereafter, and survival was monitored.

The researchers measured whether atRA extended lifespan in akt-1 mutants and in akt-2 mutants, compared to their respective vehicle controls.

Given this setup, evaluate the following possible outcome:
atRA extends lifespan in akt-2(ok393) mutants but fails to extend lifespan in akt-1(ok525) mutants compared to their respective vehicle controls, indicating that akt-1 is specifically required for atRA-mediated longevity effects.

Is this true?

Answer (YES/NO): NO